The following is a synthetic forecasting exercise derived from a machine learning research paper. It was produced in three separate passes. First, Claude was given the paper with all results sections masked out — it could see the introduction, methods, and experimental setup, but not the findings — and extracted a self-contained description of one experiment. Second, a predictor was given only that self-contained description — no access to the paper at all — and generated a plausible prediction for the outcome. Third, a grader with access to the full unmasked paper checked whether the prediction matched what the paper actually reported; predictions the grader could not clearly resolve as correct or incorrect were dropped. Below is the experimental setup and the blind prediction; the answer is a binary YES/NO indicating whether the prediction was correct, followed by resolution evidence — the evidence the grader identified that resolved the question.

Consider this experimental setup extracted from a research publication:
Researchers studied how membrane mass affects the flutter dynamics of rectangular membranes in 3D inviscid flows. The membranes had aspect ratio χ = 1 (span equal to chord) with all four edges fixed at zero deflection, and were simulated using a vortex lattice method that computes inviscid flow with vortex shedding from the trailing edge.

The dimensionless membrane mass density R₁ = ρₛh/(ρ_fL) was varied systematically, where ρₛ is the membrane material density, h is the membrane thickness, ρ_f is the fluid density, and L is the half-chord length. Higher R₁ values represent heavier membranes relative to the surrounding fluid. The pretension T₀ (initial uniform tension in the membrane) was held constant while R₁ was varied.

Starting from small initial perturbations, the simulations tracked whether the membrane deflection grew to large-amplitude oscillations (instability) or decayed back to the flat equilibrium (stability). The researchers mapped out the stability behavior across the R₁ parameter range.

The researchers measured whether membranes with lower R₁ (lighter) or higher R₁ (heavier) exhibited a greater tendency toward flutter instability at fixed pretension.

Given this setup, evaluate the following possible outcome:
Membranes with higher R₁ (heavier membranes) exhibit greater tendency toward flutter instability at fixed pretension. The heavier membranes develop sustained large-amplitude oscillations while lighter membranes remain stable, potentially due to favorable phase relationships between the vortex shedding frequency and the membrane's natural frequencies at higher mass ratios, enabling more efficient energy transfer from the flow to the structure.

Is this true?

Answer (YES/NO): NO